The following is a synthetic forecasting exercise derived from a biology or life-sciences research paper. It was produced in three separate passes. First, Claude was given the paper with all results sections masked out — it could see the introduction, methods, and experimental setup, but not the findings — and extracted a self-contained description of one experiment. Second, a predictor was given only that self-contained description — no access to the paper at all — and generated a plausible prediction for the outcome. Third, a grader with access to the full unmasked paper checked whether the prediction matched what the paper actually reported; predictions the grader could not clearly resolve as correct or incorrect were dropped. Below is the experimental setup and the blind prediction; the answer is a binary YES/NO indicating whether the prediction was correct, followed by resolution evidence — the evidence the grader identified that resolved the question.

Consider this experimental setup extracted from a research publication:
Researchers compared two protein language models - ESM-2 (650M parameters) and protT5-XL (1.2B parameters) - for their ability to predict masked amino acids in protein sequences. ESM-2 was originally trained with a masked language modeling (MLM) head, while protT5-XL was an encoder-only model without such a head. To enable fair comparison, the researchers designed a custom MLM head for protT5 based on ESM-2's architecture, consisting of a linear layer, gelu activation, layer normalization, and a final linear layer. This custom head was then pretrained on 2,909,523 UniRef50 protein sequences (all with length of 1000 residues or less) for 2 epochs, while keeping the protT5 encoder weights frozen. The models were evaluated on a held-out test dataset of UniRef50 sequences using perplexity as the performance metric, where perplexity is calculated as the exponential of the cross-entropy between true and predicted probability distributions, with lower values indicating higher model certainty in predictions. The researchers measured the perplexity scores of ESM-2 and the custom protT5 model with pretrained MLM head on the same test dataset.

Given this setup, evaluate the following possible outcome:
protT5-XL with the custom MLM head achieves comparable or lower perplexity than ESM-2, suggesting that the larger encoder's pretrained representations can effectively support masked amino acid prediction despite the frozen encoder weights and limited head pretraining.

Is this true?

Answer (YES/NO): NO